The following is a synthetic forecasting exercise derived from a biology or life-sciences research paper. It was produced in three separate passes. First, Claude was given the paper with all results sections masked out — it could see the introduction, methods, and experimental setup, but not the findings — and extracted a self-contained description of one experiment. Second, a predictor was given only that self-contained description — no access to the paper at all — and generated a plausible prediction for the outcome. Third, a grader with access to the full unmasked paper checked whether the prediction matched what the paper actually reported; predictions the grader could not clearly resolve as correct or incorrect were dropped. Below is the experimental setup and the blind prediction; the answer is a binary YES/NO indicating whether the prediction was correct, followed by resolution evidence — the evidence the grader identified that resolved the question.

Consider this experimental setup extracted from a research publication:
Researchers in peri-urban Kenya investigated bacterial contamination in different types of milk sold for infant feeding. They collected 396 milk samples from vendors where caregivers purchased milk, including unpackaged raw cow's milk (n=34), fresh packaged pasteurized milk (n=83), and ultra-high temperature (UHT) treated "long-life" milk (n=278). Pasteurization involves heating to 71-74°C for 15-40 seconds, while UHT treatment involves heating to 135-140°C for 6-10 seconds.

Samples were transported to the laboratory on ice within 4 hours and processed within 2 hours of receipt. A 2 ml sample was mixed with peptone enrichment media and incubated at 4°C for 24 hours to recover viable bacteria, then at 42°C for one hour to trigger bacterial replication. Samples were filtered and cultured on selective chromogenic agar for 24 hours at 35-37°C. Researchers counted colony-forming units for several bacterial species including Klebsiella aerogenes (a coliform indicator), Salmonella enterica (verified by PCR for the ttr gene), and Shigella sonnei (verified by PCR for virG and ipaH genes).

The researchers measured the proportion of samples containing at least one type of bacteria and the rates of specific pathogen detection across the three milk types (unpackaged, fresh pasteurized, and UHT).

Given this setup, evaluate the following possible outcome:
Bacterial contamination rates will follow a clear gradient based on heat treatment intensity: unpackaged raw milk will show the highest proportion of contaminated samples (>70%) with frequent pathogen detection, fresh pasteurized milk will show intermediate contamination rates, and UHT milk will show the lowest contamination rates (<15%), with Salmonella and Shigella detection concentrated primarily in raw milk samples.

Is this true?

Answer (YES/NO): NO